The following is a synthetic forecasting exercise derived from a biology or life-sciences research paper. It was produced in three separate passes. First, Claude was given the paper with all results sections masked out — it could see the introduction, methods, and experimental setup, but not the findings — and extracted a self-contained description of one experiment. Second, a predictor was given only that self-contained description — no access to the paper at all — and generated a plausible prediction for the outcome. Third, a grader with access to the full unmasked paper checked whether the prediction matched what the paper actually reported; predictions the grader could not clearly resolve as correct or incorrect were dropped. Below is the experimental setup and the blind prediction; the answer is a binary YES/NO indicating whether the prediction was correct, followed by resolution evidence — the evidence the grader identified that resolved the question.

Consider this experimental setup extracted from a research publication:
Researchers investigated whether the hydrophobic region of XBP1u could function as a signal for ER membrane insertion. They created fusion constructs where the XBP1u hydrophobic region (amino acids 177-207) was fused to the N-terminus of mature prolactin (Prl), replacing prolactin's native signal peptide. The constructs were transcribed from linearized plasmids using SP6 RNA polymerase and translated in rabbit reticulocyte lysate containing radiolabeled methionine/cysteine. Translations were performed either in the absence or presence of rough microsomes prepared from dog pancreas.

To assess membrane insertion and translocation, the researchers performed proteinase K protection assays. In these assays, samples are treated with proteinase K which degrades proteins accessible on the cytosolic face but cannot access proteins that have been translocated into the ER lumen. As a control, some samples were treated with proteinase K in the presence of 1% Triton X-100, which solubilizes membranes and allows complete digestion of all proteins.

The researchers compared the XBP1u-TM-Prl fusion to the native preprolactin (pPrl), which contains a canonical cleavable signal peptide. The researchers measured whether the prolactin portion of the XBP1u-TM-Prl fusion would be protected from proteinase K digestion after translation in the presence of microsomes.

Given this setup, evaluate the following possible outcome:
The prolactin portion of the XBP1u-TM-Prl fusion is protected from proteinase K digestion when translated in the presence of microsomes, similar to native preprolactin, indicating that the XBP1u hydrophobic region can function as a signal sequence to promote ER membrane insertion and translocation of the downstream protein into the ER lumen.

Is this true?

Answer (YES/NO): YES